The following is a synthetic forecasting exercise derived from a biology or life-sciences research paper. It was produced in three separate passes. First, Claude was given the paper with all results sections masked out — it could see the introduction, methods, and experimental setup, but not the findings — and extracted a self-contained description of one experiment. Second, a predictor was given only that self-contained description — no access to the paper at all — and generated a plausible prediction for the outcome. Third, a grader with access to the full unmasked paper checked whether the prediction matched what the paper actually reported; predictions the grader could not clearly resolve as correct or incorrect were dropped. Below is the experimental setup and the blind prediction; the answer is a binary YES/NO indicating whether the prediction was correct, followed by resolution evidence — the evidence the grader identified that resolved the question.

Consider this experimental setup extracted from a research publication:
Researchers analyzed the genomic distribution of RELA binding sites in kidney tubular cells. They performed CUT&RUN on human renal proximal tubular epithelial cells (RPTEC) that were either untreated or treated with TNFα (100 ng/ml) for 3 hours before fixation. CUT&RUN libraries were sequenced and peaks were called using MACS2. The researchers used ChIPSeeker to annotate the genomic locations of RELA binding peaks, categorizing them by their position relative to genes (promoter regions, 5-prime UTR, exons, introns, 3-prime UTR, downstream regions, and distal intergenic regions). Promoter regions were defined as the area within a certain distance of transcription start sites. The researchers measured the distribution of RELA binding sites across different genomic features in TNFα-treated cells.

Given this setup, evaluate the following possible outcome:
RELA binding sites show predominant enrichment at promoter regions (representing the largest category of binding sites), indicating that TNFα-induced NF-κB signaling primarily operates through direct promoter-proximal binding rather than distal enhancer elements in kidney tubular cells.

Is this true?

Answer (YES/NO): NO